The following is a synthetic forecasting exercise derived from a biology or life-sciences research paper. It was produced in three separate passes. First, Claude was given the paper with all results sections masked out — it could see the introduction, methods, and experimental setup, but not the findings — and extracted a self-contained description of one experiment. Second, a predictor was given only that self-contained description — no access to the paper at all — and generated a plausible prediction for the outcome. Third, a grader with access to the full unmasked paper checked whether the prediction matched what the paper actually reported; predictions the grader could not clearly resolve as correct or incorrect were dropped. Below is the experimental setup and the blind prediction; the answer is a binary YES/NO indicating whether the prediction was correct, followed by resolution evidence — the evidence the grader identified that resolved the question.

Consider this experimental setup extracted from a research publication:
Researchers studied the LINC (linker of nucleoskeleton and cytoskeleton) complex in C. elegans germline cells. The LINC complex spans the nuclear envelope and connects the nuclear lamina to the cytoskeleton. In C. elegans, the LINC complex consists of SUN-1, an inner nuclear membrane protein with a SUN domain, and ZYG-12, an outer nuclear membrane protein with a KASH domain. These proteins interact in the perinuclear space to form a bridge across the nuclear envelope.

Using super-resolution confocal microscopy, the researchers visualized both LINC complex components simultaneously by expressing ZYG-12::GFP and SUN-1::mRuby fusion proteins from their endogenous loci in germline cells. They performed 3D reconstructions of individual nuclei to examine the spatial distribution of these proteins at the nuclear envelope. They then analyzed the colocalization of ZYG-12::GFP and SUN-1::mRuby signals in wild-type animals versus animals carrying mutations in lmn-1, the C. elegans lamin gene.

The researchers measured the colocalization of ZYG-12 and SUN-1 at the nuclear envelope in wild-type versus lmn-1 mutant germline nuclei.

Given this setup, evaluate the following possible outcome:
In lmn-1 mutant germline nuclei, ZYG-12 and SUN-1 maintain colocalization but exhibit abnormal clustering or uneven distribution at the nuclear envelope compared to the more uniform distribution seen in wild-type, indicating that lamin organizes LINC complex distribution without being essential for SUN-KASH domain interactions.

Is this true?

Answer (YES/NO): NO